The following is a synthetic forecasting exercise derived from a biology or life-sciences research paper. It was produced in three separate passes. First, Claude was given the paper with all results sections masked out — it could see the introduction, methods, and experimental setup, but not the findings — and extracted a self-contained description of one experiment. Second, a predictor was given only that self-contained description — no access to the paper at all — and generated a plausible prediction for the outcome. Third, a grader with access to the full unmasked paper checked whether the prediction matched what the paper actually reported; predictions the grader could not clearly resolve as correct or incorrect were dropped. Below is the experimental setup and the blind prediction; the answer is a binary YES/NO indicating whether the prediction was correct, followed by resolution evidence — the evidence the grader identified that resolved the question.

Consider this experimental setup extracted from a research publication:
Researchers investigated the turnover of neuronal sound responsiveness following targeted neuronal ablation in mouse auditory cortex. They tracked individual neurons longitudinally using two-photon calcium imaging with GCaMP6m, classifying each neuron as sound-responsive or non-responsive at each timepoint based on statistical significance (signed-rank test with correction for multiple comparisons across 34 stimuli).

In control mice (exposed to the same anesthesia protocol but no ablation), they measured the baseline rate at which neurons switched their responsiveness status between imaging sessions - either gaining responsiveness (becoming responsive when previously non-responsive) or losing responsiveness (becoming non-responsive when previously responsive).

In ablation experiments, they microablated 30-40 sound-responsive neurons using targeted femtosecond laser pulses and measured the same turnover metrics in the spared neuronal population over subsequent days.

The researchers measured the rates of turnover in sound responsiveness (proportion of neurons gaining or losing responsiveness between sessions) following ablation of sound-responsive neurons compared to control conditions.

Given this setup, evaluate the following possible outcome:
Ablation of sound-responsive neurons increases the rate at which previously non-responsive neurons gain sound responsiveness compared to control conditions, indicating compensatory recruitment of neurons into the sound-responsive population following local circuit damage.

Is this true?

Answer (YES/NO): YES